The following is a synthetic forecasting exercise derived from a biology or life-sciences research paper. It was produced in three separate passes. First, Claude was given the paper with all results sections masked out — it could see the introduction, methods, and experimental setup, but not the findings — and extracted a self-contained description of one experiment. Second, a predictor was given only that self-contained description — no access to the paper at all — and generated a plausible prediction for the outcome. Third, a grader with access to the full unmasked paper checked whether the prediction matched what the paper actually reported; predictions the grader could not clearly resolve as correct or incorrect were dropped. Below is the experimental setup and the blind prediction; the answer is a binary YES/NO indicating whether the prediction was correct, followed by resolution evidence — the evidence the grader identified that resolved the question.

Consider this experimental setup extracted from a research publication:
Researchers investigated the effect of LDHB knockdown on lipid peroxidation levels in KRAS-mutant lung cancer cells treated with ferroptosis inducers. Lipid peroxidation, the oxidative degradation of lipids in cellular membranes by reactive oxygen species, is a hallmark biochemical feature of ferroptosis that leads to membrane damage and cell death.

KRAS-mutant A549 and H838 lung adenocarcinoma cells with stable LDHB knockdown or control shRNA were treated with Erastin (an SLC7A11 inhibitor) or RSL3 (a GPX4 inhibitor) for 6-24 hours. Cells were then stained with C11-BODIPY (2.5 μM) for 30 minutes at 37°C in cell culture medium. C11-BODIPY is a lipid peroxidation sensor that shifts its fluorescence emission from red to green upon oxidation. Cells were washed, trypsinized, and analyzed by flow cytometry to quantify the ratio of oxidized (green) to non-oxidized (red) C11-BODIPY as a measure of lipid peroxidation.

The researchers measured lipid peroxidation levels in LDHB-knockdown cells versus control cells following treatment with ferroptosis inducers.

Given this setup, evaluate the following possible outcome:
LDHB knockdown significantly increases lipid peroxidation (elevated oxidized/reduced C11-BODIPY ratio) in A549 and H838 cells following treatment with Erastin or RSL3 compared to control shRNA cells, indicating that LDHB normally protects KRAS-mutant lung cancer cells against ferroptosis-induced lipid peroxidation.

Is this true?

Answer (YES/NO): YES